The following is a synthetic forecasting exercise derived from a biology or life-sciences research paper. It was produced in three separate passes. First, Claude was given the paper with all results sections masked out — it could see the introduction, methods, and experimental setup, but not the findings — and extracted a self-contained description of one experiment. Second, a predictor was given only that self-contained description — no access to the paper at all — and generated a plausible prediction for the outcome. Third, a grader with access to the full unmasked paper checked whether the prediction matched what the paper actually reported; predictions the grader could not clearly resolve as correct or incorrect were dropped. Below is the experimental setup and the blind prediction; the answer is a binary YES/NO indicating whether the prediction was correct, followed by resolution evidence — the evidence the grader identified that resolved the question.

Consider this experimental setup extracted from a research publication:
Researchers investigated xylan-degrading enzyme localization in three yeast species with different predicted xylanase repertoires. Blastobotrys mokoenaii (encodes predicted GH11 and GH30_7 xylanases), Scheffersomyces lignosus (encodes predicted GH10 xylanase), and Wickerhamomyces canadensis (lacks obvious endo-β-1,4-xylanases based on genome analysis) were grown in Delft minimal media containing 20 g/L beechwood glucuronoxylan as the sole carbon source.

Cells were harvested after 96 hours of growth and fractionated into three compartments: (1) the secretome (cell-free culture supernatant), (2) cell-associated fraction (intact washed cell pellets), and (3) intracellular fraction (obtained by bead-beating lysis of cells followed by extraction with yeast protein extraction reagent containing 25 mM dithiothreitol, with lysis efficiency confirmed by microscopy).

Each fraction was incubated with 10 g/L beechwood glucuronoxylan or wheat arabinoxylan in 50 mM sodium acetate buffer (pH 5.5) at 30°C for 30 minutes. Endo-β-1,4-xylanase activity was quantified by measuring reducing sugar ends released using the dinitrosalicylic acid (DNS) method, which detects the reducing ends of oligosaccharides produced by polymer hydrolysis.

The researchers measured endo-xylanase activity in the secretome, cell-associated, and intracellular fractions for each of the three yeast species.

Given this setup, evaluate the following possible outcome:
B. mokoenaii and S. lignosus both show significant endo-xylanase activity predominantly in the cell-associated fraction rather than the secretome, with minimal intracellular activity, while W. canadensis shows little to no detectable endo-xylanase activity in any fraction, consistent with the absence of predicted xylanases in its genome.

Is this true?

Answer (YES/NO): NO